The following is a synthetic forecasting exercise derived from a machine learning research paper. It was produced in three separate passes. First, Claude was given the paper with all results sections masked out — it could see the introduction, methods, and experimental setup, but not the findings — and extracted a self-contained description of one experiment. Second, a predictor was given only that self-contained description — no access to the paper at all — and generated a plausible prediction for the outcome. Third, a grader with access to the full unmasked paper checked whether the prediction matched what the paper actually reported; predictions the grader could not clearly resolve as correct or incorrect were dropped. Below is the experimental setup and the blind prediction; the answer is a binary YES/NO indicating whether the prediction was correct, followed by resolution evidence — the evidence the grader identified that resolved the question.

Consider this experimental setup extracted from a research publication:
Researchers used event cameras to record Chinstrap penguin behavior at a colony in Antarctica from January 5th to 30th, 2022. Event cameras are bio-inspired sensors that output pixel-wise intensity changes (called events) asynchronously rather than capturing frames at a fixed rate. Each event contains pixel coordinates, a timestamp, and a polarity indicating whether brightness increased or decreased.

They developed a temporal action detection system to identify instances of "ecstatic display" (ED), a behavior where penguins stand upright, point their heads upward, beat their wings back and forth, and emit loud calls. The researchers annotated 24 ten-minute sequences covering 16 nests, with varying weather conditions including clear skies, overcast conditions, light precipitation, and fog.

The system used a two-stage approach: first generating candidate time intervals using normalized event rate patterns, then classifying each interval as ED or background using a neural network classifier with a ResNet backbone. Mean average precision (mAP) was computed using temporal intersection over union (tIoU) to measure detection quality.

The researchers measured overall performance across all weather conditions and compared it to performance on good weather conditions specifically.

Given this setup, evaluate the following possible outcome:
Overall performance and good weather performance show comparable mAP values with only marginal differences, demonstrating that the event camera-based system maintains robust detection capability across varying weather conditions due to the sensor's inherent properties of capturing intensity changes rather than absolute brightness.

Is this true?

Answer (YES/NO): NO